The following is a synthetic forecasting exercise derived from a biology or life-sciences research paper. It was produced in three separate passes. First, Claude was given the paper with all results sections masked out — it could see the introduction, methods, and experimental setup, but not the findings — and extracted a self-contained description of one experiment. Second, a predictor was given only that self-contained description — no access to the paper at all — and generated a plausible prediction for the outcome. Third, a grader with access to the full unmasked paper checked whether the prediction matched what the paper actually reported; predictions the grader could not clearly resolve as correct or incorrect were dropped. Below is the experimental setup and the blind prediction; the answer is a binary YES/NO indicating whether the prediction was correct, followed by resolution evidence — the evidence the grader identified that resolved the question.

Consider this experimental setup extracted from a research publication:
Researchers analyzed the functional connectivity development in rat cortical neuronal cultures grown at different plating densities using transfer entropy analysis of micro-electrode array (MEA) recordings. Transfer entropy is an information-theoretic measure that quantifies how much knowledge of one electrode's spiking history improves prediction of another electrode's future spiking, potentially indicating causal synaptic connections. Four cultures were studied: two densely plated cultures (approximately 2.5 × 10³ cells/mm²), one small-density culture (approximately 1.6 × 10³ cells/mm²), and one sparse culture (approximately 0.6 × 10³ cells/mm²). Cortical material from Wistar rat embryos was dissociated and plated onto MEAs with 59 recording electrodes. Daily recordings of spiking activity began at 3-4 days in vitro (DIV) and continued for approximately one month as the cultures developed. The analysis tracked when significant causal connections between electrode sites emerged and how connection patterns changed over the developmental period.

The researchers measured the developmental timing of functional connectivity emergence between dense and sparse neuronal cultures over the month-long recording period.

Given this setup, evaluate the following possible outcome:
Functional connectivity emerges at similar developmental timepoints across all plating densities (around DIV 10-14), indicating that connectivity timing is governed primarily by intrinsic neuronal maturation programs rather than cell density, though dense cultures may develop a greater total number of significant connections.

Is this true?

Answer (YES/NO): NO